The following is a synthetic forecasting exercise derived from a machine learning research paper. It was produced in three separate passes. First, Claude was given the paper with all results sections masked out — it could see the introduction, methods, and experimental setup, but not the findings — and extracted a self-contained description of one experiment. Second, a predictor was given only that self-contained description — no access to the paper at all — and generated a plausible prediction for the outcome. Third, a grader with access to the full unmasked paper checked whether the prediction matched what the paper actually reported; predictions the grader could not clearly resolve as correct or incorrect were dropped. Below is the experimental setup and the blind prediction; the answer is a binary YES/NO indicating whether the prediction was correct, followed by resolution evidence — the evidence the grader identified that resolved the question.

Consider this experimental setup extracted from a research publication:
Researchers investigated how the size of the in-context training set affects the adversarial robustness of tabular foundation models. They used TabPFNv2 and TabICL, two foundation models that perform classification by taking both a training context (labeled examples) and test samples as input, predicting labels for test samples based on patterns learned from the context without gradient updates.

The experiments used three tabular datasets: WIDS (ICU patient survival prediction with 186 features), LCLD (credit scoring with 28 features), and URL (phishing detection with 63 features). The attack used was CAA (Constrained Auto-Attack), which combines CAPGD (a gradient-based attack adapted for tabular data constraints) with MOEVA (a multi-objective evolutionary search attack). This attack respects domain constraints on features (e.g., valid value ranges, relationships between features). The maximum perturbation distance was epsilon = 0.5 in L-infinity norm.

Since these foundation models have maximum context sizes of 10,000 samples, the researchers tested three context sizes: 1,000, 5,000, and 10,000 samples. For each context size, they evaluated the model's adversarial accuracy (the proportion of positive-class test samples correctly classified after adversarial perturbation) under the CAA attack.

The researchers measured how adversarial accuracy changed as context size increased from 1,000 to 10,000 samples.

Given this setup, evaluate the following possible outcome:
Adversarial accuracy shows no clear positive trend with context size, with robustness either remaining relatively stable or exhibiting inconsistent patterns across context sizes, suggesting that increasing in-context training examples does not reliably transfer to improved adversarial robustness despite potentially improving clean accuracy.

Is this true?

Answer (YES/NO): YES